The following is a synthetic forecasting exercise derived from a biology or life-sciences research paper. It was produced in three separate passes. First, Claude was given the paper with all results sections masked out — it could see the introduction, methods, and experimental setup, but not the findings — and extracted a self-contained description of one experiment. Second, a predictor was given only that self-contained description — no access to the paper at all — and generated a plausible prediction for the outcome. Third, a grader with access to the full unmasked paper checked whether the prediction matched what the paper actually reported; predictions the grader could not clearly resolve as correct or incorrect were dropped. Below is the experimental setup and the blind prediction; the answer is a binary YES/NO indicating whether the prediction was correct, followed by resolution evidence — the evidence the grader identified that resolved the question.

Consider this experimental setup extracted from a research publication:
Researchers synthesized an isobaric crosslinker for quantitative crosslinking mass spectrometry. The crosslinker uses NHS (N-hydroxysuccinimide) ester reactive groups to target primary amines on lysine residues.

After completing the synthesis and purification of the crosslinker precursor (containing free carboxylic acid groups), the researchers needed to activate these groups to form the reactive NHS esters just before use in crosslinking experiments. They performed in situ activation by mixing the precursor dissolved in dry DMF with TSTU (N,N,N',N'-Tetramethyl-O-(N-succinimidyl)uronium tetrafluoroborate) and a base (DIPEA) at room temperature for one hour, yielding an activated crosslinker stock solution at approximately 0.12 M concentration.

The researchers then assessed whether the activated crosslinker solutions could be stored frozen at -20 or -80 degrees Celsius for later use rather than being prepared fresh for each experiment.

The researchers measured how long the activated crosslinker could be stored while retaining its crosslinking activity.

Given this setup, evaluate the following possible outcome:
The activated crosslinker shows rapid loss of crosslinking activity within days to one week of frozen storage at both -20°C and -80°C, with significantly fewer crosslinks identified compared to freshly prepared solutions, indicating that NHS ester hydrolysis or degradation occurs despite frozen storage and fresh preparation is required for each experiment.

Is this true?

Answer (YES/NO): NO